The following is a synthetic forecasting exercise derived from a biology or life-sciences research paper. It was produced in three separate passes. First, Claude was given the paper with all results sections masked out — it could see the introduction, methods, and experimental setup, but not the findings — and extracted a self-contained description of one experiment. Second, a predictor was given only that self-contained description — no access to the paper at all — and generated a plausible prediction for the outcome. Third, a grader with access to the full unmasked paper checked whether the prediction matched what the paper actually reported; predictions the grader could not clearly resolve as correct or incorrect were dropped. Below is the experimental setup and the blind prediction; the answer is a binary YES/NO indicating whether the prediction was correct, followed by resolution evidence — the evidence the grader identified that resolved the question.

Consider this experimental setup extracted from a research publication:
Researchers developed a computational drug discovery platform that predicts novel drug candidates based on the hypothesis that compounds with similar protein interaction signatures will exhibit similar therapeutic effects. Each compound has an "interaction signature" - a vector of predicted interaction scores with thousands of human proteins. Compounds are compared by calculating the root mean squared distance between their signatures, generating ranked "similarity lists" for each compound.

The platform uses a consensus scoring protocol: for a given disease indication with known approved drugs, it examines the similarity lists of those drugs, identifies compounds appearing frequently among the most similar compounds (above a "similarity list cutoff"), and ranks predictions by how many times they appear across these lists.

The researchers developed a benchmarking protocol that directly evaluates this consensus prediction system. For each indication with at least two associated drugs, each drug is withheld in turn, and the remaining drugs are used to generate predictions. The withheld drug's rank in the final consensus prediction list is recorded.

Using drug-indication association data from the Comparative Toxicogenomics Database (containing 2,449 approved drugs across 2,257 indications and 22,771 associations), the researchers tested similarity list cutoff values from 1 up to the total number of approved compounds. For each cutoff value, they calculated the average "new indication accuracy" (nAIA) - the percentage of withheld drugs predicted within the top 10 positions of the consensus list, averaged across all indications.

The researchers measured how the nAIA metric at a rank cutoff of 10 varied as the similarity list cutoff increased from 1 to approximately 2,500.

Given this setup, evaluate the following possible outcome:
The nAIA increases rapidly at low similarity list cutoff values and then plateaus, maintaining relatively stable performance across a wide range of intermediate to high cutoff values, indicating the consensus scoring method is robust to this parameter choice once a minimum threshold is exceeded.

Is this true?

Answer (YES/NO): NO